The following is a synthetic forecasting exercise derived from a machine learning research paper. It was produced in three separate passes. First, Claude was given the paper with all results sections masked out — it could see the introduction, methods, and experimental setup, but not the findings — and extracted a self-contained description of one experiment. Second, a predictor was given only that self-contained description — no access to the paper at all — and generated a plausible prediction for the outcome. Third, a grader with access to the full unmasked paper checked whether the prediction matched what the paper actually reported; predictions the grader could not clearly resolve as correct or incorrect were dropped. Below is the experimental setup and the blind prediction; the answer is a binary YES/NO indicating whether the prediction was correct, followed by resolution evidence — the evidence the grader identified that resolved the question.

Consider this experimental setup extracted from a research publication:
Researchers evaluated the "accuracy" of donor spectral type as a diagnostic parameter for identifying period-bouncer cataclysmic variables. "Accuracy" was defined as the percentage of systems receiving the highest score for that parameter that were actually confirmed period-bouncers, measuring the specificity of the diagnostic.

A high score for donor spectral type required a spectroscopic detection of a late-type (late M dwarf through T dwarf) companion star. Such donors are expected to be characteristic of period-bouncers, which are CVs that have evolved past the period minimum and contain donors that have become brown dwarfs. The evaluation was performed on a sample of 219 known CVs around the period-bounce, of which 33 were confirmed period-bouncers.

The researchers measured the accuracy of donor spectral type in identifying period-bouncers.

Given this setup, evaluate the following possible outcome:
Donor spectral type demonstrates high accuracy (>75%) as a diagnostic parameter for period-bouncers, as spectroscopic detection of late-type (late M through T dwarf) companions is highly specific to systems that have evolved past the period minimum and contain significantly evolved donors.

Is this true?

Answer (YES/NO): YES